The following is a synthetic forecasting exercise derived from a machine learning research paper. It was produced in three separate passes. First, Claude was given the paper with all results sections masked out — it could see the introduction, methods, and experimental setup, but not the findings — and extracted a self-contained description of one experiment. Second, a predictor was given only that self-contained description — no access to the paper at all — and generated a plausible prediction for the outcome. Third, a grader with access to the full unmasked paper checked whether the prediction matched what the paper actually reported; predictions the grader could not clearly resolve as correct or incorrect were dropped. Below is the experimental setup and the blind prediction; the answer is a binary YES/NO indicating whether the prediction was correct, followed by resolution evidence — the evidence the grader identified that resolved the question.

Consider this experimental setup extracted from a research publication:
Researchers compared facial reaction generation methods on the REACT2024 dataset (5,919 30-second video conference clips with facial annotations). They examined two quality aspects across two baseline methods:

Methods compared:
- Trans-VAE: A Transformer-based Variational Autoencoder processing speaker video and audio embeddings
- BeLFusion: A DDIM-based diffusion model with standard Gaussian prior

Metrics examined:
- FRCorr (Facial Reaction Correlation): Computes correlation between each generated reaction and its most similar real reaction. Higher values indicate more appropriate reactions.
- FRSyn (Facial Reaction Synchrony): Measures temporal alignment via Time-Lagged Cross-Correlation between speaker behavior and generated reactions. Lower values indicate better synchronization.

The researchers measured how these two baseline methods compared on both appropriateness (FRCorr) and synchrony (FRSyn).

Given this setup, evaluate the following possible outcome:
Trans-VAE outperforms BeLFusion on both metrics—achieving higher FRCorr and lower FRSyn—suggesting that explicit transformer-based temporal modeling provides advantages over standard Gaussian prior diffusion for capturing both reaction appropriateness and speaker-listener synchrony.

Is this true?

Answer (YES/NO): NO